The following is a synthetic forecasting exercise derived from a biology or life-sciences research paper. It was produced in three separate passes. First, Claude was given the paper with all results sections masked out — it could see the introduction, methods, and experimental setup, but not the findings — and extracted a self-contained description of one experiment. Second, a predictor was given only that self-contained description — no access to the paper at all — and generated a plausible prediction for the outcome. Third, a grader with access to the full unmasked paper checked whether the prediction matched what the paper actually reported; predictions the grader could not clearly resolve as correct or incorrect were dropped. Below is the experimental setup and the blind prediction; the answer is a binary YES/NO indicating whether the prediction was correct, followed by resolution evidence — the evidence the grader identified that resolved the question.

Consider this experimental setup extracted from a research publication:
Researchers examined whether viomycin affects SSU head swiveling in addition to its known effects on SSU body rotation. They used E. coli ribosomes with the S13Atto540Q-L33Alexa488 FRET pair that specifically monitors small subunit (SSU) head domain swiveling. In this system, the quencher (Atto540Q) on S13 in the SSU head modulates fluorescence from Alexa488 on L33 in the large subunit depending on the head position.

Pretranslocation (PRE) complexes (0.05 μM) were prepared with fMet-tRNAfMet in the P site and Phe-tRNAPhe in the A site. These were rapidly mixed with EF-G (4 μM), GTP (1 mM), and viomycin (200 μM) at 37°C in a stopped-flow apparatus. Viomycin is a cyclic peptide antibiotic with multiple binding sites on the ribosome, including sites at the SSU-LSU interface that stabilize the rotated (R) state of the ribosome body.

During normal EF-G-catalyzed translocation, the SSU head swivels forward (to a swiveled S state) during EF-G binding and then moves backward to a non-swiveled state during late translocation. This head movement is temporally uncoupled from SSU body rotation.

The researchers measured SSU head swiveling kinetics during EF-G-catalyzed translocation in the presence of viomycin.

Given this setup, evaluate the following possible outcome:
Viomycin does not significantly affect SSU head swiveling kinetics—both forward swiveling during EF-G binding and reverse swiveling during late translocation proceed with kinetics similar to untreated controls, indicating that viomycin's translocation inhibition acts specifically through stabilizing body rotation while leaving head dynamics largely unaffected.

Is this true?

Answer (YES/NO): NO